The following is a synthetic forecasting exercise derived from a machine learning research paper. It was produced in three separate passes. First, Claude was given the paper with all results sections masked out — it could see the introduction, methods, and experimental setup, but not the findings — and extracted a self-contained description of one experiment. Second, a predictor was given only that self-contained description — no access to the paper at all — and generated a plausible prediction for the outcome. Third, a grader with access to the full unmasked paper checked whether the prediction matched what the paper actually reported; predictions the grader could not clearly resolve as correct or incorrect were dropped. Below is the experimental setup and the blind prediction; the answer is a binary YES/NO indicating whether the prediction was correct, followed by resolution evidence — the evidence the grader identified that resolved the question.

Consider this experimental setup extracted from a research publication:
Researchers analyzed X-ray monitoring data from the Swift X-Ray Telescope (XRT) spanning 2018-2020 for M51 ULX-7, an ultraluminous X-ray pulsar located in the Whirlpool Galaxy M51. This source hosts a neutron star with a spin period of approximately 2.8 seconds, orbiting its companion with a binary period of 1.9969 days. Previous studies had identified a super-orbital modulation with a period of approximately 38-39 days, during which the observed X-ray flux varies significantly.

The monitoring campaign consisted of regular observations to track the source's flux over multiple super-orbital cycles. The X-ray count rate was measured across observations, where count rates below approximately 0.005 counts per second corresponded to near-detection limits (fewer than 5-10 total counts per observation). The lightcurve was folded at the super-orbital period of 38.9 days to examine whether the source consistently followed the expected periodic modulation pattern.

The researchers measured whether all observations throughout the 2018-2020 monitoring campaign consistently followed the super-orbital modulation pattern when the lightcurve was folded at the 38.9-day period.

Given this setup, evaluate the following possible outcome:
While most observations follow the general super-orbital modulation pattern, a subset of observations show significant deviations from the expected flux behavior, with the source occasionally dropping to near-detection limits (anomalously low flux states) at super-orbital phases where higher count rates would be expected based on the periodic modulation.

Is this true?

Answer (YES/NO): YES